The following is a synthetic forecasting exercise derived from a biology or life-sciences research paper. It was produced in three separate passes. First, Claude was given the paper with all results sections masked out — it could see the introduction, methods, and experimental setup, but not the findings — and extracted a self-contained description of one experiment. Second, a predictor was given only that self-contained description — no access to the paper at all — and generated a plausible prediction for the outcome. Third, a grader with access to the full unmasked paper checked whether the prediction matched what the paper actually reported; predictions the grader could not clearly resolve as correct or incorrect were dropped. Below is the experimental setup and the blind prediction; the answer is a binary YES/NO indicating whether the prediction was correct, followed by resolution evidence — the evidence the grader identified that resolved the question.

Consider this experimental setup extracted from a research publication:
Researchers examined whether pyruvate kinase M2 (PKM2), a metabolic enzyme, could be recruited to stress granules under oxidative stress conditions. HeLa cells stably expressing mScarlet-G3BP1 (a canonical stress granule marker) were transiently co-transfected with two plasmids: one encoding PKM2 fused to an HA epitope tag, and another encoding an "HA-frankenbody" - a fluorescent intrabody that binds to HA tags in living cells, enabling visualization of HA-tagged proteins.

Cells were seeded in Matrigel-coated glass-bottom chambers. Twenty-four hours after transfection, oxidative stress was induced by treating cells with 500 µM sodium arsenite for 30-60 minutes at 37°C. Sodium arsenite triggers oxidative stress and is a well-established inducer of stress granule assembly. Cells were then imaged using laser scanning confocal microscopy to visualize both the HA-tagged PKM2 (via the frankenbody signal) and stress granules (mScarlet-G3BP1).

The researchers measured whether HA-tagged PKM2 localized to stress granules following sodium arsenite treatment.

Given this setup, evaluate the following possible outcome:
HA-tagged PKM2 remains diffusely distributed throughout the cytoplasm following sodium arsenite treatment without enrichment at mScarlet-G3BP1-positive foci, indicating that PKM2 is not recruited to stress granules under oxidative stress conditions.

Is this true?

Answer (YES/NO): NO